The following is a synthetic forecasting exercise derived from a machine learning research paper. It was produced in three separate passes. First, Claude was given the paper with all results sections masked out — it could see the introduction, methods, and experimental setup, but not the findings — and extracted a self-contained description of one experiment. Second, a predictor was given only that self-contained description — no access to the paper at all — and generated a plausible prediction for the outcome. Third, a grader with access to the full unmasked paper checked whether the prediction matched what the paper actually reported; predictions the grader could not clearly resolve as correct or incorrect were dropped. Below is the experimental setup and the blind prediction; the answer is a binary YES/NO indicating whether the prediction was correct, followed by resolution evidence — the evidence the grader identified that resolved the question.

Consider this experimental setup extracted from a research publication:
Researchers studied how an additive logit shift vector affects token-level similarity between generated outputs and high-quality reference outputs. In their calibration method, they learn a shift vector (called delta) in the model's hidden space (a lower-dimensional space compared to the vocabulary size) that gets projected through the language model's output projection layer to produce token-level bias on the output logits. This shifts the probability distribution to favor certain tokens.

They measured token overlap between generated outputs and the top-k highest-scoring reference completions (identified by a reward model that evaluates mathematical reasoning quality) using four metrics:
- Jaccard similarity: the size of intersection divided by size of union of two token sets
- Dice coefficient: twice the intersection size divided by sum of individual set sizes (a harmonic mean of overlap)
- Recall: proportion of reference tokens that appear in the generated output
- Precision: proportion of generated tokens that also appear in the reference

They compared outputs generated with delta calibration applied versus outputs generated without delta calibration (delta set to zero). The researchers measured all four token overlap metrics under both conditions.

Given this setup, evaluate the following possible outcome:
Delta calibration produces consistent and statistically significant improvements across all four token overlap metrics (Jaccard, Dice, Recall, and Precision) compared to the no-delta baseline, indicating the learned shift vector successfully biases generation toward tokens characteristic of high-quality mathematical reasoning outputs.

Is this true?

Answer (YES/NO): NO